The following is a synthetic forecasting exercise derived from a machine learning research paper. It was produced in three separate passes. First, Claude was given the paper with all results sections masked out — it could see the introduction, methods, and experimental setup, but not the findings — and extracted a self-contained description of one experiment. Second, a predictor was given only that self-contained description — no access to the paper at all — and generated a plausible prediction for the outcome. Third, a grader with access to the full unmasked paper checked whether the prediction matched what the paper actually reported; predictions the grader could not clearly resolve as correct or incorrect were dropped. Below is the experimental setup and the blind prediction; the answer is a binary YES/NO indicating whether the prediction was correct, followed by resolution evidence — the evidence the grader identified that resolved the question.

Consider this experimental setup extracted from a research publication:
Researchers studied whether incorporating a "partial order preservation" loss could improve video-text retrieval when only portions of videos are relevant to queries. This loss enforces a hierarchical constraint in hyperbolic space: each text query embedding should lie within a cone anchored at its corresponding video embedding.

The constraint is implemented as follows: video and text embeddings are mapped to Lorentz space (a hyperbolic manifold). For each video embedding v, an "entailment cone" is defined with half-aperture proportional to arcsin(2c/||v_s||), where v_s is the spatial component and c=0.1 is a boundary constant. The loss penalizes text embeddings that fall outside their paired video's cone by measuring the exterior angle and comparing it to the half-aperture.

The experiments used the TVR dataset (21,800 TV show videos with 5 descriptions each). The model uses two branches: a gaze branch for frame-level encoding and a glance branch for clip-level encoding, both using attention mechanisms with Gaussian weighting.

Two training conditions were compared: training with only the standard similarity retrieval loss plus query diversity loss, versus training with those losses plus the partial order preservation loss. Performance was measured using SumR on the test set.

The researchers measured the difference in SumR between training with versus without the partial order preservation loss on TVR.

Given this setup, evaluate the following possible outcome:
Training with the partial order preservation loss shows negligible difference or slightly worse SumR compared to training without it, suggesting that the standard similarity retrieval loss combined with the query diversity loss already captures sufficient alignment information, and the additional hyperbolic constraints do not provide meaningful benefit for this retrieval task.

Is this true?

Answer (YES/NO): NO